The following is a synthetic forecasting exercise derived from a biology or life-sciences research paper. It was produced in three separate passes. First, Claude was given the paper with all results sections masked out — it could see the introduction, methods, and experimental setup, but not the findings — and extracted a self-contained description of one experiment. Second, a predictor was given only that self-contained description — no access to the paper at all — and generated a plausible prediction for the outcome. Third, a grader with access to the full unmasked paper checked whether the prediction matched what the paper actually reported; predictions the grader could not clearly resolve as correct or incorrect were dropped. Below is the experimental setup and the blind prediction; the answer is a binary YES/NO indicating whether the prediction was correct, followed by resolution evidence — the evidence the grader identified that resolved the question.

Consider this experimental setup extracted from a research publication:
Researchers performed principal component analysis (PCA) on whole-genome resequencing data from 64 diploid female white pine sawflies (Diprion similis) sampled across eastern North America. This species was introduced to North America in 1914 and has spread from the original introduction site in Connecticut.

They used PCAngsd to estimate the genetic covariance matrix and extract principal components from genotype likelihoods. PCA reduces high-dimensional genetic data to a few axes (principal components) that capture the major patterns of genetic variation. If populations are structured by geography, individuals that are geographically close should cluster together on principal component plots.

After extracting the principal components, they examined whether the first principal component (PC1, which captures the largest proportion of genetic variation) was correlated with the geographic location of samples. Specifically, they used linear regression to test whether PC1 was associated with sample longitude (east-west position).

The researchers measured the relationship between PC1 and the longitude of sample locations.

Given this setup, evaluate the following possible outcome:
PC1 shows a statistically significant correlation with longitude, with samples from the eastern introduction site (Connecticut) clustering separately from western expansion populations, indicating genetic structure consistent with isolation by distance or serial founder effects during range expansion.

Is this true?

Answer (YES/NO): NO